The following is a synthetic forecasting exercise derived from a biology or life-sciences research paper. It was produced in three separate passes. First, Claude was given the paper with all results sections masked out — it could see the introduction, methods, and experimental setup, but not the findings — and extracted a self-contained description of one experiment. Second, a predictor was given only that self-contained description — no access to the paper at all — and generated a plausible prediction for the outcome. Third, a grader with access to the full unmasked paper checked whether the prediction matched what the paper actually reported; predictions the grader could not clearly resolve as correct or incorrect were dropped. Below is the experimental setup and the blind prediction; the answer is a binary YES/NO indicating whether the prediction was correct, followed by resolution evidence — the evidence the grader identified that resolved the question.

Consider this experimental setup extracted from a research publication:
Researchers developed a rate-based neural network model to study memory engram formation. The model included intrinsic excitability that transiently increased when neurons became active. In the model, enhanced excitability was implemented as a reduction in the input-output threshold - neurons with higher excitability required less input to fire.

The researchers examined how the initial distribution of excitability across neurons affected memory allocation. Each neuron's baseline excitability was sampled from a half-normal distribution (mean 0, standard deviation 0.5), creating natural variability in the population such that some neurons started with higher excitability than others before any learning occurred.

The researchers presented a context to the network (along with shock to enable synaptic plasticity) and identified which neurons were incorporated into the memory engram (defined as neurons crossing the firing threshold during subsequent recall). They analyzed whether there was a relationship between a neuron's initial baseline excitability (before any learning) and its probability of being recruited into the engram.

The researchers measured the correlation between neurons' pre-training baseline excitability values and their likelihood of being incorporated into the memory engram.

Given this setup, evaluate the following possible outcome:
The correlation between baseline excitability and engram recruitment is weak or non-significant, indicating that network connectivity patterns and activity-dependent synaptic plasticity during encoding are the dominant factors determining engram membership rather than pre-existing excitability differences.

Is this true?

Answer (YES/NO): NO